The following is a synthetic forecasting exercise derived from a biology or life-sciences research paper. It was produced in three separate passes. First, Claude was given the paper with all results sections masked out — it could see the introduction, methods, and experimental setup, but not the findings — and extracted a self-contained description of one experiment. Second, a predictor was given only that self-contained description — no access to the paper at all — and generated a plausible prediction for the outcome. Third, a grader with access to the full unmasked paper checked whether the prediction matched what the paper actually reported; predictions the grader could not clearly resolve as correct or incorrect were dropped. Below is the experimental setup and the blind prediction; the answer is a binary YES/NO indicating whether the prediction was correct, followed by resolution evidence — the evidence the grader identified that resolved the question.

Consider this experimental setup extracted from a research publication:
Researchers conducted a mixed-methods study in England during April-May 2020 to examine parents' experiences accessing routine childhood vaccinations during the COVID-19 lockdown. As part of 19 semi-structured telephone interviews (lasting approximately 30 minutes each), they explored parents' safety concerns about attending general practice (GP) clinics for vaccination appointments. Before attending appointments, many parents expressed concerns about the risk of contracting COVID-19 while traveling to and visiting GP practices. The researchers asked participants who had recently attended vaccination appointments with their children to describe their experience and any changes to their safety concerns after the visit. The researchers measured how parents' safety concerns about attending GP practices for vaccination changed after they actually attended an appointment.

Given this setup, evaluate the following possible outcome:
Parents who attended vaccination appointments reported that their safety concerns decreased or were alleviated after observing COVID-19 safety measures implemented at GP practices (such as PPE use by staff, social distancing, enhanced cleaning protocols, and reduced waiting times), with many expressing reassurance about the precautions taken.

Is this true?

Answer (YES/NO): YES